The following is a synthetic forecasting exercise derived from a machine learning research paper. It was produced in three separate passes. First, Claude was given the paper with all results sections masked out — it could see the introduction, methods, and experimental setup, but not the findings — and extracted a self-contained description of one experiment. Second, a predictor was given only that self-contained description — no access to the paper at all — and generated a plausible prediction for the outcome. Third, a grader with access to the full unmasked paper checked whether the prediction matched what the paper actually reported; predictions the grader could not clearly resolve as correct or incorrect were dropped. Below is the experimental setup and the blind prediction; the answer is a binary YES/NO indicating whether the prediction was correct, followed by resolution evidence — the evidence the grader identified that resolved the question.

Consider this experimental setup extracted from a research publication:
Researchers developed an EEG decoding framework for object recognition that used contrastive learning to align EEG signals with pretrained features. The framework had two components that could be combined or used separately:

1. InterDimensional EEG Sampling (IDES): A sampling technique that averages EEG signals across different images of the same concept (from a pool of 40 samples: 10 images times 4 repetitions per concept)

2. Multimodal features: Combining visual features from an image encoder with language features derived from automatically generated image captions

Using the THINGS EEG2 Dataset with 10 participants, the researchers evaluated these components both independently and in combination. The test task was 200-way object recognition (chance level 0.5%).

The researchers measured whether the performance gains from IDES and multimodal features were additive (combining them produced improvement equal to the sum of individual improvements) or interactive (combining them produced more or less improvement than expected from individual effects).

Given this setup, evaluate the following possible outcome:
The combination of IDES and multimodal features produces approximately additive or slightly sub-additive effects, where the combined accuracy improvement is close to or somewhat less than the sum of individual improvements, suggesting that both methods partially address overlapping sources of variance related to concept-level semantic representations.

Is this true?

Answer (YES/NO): YES